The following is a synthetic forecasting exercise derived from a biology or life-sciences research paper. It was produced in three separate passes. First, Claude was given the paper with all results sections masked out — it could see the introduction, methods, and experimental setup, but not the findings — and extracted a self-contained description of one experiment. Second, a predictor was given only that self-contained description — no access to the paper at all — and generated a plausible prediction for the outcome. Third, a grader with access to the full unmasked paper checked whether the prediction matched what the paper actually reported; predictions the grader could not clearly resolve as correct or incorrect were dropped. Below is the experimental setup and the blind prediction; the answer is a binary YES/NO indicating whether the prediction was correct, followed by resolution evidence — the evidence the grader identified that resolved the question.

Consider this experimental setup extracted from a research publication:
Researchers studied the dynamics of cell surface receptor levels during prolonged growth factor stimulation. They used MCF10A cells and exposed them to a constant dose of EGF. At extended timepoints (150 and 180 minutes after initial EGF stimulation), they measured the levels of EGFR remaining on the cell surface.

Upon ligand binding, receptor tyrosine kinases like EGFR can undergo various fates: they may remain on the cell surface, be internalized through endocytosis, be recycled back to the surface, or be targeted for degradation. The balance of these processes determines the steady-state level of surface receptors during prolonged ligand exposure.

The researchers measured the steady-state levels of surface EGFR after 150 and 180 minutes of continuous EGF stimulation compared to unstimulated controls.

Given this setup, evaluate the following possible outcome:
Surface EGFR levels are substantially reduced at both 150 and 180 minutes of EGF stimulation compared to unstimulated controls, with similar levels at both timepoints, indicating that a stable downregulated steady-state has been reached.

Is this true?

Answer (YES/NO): YES